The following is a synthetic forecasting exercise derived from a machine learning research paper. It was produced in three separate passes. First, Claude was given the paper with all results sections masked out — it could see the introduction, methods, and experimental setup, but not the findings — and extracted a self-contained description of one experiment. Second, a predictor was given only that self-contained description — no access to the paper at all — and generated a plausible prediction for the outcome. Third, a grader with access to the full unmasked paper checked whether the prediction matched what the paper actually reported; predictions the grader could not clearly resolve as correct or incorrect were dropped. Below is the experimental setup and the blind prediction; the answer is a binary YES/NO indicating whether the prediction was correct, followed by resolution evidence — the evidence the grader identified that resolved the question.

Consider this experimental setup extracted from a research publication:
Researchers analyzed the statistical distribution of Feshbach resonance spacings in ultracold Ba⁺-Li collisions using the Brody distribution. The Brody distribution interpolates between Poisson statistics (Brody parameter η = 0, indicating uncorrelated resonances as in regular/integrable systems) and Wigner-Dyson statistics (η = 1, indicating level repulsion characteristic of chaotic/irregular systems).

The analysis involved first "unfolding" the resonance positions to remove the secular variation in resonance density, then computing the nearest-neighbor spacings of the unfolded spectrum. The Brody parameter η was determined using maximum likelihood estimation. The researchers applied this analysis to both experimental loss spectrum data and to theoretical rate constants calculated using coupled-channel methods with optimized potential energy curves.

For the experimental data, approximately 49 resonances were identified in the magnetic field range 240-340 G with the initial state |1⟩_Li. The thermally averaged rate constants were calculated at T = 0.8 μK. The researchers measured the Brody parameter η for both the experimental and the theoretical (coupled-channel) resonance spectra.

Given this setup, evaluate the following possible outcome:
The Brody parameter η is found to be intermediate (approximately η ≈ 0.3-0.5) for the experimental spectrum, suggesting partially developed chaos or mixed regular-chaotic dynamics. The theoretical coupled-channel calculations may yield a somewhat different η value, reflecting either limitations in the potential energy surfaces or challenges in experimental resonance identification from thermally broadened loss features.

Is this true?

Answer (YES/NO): NO